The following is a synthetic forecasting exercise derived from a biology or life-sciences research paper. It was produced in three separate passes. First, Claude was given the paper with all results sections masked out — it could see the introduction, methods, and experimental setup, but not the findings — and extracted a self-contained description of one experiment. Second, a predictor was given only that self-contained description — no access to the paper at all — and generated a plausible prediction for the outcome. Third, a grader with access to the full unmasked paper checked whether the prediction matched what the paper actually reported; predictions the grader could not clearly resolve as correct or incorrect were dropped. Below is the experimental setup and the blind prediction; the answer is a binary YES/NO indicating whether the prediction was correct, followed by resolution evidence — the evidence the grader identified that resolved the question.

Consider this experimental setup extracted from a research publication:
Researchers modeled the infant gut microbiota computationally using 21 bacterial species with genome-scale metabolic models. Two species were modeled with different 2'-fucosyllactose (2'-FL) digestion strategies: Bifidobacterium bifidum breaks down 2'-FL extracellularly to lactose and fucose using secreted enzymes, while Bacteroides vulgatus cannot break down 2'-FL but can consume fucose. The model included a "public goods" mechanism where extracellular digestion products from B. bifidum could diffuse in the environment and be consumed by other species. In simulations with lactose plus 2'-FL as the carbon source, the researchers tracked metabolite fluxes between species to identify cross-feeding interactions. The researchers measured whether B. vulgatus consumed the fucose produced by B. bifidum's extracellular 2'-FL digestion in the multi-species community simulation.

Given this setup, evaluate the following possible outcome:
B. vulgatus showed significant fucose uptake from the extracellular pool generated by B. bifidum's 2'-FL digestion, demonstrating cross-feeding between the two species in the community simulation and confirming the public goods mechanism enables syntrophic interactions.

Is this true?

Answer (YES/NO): NO